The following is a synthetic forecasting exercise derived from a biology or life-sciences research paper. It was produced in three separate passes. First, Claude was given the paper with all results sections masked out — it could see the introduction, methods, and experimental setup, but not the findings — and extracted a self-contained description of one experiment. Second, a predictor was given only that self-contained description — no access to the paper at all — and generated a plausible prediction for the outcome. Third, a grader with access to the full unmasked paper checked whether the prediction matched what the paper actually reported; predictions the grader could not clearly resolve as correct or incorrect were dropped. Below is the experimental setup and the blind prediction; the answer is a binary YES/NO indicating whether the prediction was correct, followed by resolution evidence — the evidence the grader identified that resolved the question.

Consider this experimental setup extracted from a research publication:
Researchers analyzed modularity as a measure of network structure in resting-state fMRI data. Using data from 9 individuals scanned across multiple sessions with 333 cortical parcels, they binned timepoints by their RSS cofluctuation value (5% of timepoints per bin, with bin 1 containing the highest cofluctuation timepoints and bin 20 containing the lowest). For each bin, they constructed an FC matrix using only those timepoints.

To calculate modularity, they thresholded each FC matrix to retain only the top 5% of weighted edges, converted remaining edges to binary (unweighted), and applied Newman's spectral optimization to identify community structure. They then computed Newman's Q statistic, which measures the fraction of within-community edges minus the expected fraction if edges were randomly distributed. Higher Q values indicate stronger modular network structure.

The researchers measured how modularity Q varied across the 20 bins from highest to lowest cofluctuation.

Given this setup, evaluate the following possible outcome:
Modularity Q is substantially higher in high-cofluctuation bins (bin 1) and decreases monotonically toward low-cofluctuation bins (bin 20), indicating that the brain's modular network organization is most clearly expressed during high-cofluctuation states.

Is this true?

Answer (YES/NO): NO